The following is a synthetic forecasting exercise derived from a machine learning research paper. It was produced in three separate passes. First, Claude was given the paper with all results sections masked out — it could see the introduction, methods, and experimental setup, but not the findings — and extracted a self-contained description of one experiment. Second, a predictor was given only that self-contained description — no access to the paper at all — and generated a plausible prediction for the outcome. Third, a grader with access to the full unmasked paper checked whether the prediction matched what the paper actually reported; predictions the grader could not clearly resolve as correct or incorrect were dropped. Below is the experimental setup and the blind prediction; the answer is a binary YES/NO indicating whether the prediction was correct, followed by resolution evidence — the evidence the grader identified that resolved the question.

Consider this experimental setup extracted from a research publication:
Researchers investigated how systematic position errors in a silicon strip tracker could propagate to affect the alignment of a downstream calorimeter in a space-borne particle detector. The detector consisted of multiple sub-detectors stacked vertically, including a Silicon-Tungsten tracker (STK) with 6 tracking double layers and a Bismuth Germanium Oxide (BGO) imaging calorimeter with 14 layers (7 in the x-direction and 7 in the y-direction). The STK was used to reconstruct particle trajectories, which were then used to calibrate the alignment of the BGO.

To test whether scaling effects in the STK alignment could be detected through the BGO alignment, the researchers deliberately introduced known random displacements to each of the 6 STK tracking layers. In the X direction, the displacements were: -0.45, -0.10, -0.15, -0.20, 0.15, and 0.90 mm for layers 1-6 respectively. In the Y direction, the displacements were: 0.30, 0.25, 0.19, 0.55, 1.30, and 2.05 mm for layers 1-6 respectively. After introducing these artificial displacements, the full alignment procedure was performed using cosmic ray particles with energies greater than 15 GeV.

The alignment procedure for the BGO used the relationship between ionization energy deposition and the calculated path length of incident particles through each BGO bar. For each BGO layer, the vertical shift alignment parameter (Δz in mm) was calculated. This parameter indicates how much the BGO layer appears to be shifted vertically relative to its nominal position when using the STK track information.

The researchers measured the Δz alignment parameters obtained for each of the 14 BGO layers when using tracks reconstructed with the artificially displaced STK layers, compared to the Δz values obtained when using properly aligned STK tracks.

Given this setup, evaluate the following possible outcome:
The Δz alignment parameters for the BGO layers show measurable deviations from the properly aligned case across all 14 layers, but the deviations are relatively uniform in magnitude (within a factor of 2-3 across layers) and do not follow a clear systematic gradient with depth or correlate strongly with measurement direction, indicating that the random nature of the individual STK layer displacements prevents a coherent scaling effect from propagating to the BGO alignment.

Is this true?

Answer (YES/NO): NO